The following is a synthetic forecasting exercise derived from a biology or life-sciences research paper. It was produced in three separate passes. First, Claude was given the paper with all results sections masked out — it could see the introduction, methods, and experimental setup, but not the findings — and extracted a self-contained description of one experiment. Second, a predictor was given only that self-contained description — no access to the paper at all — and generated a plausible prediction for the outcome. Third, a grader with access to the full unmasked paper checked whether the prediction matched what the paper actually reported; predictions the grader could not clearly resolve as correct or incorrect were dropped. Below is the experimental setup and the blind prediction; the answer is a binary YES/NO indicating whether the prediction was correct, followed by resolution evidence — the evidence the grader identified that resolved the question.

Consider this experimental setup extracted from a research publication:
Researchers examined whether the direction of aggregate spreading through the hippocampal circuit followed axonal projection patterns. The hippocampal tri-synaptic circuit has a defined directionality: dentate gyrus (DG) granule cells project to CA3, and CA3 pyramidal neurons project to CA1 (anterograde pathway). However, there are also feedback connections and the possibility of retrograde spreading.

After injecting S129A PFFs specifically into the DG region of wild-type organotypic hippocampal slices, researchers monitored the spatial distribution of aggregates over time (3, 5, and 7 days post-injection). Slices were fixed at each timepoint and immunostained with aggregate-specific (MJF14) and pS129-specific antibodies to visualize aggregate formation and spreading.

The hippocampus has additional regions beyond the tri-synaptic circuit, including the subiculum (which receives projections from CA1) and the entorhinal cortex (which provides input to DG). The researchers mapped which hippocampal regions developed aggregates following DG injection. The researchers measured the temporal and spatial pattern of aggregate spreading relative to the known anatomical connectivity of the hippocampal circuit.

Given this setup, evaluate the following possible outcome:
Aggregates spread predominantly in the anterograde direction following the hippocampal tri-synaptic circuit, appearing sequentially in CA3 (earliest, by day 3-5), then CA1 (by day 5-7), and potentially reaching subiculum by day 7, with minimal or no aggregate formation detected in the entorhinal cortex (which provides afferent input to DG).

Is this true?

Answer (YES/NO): NO